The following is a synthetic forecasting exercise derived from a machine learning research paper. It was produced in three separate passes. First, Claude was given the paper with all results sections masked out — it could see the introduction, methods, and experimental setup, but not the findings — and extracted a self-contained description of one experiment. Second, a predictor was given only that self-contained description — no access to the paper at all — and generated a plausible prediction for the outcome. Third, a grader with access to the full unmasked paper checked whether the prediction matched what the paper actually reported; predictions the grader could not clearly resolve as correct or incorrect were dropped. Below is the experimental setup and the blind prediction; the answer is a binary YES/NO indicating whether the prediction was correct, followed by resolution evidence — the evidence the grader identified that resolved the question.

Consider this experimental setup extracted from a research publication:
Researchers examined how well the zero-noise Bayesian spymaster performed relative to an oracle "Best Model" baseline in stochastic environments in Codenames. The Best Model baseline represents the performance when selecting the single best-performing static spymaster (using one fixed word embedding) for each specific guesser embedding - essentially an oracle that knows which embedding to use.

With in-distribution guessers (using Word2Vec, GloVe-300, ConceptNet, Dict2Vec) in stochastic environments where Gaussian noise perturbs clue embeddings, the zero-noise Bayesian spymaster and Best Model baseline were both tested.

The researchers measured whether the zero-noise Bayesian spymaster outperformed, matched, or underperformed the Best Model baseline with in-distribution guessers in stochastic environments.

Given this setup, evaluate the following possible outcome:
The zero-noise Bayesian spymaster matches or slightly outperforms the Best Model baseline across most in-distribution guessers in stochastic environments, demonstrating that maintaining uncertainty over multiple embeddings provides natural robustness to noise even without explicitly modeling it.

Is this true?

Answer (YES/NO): NO